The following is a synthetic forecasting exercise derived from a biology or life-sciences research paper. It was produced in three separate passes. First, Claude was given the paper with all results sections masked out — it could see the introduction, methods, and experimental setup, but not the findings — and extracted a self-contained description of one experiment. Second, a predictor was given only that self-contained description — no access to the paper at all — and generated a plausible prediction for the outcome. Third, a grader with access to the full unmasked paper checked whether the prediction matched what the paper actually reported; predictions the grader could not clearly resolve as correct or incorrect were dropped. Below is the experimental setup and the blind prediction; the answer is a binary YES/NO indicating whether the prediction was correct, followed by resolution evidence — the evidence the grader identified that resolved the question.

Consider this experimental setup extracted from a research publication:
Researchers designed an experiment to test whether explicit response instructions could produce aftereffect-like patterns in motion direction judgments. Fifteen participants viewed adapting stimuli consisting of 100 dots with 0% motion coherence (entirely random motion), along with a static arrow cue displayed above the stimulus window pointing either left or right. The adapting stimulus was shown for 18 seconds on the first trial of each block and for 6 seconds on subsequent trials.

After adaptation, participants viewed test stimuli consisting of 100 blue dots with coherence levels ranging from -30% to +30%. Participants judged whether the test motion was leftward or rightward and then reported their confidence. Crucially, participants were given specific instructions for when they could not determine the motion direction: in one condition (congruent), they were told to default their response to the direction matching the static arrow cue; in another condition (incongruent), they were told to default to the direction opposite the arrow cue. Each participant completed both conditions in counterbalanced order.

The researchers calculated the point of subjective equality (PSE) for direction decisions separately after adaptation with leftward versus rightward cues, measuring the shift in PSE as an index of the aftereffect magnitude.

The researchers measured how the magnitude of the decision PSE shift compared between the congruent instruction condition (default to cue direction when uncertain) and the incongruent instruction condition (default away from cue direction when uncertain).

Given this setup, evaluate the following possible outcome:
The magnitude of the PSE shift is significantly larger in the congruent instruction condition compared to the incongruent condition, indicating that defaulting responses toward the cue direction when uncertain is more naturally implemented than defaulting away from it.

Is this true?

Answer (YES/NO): NO